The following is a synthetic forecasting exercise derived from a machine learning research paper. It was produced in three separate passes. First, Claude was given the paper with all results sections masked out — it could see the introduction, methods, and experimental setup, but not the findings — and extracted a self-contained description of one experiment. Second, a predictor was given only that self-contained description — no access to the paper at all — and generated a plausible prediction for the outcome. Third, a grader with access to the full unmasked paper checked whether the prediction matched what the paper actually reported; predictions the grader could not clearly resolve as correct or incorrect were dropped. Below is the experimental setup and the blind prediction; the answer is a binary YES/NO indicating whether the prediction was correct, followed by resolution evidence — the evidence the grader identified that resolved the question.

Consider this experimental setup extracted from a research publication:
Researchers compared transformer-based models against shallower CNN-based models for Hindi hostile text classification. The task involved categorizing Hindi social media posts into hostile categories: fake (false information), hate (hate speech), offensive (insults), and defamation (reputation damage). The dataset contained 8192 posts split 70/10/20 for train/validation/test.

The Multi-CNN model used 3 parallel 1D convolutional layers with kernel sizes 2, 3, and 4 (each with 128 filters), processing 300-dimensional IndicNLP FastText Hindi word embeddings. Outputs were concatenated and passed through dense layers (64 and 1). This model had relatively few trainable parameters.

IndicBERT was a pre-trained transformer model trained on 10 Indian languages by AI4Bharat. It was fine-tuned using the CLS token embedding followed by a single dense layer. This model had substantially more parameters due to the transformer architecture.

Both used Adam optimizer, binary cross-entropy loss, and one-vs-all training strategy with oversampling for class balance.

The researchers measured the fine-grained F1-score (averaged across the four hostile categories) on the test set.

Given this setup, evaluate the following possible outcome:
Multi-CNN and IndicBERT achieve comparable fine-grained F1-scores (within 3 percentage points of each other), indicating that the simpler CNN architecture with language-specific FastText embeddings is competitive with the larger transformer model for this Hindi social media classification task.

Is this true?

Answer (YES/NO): NO